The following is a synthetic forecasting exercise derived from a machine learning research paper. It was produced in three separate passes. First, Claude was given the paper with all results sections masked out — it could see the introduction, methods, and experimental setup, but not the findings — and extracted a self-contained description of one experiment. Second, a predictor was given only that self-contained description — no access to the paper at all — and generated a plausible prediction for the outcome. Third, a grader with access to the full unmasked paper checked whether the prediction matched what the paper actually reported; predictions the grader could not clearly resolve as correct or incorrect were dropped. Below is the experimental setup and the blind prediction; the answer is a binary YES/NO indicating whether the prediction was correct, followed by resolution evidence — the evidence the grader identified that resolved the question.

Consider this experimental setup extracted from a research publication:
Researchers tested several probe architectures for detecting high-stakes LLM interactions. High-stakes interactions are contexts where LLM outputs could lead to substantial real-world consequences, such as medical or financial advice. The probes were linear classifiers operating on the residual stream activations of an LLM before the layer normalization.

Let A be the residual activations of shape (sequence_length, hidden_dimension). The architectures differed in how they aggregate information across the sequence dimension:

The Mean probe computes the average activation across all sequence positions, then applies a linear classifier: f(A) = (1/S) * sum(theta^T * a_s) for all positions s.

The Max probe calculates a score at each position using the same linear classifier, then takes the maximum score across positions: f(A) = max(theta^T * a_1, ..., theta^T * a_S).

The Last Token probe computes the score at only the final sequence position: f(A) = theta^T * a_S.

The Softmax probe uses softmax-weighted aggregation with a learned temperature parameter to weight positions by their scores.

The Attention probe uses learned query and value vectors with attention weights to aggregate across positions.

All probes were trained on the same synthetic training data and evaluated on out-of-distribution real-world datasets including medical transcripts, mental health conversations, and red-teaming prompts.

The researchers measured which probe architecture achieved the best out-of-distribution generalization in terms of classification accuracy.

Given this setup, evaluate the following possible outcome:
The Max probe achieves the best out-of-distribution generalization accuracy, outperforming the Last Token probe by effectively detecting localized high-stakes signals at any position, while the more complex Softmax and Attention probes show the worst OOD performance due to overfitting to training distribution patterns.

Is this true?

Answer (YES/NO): NO